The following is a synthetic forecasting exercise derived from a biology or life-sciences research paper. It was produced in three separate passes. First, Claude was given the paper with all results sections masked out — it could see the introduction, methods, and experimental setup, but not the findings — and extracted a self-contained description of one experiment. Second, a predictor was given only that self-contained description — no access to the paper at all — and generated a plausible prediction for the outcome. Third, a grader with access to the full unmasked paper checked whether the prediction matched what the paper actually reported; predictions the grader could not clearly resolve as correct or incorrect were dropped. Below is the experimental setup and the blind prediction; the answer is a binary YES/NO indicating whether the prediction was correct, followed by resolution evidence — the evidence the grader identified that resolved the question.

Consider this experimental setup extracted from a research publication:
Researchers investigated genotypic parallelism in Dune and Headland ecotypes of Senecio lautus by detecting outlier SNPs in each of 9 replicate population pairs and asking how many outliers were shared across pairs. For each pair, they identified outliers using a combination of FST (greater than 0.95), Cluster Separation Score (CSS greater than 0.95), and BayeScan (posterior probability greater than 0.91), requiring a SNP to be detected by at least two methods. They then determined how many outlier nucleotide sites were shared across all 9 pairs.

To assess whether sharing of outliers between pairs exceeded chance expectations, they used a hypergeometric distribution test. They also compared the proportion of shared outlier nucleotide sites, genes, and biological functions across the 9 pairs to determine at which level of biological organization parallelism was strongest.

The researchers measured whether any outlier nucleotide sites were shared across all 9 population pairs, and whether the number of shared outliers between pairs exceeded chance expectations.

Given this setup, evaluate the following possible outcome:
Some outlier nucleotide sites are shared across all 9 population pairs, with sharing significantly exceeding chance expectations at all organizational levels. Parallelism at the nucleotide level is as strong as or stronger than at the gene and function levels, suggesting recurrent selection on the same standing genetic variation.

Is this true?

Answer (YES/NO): NO